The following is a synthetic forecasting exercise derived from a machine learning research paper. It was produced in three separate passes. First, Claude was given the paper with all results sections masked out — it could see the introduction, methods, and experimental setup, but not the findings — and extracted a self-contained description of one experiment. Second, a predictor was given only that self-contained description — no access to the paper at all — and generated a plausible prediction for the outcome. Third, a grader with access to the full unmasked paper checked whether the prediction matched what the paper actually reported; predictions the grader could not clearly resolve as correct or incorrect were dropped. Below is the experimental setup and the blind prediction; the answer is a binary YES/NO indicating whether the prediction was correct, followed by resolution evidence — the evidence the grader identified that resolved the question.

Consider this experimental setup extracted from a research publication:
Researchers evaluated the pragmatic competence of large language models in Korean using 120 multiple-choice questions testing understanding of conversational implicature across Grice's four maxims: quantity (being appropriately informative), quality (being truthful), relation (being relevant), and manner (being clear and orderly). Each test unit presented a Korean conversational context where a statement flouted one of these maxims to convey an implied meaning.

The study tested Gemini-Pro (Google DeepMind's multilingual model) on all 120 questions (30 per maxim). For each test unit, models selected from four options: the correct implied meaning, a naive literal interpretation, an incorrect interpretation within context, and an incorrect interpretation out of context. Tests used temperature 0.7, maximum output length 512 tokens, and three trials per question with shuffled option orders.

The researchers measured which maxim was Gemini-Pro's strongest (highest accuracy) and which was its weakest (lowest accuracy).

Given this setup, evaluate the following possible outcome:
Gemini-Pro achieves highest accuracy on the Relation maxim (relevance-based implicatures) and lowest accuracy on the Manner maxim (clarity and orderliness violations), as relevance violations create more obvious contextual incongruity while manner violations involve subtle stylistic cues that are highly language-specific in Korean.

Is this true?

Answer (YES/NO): NO